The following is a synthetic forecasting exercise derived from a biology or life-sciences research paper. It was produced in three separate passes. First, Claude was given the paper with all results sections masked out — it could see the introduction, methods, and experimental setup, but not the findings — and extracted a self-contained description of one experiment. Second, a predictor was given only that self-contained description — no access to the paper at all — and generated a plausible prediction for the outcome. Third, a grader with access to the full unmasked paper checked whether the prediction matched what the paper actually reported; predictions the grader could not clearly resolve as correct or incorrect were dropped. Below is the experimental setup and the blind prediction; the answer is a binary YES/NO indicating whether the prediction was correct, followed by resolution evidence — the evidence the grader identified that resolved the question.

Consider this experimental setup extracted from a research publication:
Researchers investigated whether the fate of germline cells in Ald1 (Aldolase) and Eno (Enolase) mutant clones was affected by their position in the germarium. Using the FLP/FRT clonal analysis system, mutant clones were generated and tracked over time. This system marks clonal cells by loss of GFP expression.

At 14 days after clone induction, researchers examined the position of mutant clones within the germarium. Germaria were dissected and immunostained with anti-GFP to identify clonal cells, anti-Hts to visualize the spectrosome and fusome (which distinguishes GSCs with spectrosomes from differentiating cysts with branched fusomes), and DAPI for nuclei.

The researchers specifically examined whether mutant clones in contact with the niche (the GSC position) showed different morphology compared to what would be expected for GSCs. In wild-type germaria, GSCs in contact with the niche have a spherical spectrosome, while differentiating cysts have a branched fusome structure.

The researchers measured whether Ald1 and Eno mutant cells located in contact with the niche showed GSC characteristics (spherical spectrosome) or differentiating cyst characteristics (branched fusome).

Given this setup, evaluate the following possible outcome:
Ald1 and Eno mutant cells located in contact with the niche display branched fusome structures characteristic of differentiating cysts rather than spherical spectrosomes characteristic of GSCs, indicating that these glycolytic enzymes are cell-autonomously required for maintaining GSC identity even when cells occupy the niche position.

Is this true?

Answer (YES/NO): YES